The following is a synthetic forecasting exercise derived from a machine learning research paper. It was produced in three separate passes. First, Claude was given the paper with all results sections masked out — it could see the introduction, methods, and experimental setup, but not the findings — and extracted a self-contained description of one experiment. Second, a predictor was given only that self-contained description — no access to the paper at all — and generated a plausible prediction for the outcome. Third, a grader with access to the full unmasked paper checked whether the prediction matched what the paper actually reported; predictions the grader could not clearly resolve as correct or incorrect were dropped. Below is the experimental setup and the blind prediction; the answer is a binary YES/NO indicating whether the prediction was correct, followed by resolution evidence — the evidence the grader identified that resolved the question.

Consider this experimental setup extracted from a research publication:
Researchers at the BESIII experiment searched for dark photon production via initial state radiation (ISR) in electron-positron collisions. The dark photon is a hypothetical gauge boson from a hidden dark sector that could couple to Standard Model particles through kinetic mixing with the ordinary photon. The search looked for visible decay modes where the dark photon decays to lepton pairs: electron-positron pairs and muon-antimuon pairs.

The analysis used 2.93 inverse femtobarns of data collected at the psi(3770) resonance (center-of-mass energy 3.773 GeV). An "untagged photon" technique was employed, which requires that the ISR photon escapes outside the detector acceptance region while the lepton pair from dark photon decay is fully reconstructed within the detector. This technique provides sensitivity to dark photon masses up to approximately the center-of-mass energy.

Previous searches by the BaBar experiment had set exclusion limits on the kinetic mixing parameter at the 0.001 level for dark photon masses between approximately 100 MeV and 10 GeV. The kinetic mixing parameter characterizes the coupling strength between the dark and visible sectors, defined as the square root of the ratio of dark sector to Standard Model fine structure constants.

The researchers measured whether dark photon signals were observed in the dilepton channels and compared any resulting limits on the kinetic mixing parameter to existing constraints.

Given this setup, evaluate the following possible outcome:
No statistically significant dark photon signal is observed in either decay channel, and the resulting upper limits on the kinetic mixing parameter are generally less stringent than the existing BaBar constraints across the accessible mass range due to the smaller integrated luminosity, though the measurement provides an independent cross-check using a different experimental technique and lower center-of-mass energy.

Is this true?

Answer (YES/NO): NO